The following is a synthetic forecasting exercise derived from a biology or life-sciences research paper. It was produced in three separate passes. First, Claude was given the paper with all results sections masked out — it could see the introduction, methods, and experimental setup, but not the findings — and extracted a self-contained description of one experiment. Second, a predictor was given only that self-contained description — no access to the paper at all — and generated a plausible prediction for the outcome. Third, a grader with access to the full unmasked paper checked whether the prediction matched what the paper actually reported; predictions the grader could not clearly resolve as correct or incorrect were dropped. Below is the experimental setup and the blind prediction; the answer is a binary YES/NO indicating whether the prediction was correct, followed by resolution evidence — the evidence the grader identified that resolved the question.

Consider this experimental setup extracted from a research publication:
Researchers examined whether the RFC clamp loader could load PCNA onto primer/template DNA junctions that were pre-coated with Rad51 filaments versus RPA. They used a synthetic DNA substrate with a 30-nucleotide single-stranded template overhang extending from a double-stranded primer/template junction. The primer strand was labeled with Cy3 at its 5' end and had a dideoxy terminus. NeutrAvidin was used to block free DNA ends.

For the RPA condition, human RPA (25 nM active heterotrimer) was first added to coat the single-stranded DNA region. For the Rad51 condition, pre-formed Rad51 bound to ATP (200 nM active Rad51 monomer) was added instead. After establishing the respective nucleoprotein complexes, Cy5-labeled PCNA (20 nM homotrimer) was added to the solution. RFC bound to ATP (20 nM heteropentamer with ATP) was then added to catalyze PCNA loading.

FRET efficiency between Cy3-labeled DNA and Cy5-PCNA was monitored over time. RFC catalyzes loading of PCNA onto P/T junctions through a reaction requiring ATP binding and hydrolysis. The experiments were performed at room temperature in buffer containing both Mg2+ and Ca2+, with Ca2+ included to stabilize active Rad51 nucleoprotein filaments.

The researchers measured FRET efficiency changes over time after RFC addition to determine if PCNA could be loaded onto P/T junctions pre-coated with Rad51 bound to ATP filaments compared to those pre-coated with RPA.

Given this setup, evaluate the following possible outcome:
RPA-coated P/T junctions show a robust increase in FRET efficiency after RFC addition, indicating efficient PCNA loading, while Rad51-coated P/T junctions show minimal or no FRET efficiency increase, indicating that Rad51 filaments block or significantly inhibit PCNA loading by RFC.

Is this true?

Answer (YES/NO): YES